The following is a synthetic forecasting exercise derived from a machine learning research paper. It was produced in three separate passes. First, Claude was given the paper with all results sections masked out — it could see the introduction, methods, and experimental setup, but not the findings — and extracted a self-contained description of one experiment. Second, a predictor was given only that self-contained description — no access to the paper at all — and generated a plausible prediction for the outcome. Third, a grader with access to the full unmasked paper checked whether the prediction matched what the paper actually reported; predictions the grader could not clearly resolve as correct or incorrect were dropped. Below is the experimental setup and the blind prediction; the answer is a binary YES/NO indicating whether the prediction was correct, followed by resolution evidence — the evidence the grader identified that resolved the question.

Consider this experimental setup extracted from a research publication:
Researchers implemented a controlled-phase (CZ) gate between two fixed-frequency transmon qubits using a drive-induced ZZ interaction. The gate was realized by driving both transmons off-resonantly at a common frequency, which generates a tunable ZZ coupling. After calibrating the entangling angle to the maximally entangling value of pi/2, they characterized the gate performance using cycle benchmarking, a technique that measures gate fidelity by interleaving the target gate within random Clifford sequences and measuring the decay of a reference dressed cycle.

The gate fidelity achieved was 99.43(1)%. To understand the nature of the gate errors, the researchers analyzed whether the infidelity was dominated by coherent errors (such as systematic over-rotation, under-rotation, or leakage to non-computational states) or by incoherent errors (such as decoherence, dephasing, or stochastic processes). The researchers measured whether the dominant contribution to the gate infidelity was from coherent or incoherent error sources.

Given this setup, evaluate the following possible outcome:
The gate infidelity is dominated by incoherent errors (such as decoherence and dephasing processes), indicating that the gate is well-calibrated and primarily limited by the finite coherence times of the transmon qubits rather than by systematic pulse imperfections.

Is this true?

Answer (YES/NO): YES